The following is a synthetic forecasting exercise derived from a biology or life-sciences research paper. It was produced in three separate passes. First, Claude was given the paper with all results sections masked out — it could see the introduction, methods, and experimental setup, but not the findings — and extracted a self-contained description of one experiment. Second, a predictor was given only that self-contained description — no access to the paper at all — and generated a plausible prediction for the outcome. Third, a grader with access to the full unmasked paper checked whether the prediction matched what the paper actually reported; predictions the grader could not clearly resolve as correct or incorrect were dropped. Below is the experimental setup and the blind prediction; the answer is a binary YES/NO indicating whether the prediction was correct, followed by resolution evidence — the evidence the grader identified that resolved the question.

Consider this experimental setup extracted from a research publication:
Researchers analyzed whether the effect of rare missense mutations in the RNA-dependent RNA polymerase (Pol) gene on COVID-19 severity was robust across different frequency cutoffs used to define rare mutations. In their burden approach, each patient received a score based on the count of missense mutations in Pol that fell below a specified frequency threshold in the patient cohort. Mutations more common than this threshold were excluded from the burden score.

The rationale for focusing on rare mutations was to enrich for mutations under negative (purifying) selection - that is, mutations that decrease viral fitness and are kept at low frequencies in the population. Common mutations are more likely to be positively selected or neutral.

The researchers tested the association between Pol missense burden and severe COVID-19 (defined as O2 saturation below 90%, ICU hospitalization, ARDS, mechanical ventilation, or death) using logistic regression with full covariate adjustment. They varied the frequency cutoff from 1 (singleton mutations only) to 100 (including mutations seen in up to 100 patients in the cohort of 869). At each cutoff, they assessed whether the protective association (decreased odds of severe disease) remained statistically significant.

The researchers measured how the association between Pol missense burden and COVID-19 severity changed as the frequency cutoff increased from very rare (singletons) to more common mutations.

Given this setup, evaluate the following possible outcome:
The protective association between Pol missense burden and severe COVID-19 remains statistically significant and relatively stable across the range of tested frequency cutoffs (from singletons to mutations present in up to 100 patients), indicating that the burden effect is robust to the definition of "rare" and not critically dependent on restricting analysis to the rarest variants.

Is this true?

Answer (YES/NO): YES